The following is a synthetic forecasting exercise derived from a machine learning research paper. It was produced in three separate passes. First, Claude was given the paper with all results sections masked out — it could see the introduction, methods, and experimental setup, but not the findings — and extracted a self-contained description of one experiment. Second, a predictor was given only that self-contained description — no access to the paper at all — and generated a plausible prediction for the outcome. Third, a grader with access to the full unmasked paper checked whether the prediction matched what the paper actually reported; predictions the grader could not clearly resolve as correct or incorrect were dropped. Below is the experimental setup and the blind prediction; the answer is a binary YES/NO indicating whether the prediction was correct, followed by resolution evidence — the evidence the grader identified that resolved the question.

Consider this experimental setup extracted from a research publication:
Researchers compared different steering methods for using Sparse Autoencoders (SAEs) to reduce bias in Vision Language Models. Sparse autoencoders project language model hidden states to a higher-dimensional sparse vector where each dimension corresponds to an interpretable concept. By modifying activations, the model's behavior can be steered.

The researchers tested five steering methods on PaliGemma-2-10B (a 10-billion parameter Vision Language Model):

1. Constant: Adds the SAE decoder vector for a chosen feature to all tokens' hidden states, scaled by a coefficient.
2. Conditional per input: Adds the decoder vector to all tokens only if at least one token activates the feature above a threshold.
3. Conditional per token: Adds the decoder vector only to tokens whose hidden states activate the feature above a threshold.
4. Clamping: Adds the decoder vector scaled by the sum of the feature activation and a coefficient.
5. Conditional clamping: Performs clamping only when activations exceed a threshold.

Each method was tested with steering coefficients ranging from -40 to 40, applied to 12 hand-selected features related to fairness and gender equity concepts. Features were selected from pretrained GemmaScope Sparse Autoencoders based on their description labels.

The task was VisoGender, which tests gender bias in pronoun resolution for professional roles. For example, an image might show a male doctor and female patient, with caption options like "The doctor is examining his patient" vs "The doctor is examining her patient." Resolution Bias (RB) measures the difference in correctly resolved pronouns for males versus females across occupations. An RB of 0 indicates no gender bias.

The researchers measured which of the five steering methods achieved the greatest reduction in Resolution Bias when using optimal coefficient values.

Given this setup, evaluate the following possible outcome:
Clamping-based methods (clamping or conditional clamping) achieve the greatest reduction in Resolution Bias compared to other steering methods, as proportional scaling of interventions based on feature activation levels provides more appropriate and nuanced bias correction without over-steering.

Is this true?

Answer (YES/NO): NO